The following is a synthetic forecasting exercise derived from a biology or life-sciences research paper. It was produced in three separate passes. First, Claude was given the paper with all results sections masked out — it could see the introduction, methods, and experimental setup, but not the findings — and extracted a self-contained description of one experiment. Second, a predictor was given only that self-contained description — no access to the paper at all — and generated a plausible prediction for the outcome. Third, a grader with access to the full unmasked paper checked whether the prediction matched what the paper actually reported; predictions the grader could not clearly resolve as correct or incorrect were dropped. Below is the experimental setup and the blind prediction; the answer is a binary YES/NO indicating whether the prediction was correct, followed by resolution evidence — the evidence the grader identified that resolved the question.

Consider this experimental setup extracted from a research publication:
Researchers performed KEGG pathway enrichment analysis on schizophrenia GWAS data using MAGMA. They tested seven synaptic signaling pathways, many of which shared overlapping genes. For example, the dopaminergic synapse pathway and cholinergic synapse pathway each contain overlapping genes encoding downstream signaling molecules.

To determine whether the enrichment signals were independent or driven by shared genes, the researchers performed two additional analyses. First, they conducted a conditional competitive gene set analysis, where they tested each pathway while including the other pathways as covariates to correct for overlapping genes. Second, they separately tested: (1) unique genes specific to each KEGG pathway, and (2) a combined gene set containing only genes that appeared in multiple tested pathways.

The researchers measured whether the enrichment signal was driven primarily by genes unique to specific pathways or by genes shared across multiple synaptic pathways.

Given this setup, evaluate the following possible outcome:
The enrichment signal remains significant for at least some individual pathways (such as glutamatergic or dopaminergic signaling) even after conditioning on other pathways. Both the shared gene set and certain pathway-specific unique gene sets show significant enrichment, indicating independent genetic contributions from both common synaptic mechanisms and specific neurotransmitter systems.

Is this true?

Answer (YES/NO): NO